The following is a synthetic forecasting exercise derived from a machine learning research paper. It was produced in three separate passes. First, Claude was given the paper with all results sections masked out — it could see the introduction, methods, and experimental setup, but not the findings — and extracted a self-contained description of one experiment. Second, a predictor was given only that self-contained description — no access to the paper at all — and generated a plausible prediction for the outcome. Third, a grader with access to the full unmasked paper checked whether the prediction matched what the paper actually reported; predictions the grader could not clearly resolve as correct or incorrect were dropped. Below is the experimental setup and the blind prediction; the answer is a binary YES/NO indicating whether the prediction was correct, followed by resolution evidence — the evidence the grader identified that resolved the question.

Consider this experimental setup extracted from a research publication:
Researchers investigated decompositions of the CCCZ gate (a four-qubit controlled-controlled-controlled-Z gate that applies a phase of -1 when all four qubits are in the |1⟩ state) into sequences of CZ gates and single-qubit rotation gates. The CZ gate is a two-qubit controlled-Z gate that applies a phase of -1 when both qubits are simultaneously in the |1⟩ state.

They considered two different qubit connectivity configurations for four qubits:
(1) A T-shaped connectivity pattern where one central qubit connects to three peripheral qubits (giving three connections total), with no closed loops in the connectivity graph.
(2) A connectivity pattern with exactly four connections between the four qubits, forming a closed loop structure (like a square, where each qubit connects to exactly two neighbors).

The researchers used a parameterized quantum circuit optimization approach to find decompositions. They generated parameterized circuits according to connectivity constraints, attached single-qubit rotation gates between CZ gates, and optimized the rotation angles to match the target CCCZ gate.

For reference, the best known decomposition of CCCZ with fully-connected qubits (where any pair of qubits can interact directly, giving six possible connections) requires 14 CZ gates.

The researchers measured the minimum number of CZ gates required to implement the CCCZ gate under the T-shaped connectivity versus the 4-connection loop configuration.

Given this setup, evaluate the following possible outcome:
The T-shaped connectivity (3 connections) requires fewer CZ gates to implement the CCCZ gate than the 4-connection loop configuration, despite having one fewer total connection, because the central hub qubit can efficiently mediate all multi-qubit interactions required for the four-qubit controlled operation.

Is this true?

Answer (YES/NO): NO